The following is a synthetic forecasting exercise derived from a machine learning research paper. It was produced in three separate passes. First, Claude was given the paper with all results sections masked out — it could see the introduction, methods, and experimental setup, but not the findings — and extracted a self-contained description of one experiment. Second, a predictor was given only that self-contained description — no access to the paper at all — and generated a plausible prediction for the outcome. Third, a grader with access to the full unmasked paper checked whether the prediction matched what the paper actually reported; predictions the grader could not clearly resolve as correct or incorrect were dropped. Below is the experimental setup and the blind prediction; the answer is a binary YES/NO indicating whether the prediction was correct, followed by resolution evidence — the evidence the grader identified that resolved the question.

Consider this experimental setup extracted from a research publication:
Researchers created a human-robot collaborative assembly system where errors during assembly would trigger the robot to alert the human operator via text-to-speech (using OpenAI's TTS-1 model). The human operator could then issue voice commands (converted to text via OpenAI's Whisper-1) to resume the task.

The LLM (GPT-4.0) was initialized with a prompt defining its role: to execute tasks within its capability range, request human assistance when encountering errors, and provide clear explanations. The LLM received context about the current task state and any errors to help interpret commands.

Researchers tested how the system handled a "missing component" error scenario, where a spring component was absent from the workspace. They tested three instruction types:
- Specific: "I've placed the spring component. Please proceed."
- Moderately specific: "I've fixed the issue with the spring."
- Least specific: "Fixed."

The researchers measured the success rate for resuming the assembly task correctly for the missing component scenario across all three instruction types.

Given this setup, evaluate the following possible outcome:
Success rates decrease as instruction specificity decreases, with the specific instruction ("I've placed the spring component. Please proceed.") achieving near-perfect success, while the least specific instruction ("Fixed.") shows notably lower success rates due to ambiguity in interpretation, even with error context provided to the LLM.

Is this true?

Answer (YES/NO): YES